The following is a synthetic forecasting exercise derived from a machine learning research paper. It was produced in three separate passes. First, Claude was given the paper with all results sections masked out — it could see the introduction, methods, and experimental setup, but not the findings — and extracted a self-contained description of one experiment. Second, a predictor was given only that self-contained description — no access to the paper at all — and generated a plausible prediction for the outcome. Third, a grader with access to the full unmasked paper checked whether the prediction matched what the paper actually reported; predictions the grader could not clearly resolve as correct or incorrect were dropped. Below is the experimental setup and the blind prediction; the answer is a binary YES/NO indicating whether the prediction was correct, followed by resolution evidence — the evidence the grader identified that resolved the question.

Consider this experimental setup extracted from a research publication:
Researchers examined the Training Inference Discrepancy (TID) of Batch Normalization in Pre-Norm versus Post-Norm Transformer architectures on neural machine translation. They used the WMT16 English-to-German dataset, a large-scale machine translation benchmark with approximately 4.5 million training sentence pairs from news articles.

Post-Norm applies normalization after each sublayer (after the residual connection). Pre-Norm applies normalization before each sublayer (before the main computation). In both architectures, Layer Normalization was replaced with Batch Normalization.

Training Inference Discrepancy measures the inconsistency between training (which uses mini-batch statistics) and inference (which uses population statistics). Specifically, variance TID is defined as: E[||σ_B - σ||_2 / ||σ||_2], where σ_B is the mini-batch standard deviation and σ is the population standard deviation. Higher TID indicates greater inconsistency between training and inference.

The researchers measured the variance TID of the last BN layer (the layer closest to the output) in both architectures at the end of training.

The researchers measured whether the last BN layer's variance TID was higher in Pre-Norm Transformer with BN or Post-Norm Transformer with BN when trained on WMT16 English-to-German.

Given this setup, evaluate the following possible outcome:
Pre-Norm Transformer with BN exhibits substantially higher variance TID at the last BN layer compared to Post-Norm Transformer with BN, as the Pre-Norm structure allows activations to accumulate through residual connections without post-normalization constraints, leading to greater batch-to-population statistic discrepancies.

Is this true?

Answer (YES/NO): YES